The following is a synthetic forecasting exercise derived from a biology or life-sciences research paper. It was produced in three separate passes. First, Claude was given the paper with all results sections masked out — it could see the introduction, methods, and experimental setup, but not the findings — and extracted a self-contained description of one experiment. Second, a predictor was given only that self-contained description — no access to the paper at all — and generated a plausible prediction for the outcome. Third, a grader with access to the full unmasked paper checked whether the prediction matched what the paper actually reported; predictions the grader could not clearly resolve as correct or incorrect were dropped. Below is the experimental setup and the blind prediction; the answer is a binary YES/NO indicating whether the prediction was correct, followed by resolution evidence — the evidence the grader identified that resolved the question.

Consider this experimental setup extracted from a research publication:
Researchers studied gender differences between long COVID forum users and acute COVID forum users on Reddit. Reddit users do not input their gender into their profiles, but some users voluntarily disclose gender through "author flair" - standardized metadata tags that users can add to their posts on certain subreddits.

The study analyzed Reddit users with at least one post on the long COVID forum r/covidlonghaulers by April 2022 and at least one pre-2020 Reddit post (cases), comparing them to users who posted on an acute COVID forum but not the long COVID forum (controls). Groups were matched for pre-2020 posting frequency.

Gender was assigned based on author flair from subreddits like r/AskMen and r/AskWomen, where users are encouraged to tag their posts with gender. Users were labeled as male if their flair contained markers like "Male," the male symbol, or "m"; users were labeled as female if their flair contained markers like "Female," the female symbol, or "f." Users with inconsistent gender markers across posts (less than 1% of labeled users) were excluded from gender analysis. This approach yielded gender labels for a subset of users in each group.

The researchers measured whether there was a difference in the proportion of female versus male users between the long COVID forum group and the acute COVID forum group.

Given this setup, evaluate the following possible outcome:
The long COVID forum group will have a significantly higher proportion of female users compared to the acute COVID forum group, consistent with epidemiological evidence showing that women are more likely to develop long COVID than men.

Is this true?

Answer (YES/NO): NO